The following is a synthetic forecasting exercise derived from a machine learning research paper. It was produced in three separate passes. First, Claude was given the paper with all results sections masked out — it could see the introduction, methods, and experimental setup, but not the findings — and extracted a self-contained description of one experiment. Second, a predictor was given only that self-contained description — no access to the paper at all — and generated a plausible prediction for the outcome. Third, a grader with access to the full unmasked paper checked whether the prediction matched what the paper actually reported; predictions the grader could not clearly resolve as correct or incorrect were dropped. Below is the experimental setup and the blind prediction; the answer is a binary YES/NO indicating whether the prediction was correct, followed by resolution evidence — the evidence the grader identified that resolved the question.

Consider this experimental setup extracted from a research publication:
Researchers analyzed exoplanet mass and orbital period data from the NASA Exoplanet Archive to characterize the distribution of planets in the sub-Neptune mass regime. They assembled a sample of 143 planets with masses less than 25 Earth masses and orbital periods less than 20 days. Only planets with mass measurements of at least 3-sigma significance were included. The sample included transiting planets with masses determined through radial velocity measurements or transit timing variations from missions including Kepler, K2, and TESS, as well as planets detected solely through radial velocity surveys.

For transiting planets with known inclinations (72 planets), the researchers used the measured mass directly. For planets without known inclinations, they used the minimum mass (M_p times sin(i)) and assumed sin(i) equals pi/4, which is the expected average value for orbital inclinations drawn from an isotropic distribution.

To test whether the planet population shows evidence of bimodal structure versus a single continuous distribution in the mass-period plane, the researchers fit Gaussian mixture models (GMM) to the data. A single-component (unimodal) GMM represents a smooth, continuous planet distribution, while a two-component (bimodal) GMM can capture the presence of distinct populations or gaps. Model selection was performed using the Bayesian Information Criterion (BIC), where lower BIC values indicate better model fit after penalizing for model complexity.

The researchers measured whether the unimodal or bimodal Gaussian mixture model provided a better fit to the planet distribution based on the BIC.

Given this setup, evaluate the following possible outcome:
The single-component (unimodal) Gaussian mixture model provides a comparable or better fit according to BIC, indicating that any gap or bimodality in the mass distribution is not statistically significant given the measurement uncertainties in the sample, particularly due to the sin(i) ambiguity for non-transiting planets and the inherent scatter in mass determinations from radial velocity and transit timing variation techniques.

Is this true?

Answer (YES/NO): NO